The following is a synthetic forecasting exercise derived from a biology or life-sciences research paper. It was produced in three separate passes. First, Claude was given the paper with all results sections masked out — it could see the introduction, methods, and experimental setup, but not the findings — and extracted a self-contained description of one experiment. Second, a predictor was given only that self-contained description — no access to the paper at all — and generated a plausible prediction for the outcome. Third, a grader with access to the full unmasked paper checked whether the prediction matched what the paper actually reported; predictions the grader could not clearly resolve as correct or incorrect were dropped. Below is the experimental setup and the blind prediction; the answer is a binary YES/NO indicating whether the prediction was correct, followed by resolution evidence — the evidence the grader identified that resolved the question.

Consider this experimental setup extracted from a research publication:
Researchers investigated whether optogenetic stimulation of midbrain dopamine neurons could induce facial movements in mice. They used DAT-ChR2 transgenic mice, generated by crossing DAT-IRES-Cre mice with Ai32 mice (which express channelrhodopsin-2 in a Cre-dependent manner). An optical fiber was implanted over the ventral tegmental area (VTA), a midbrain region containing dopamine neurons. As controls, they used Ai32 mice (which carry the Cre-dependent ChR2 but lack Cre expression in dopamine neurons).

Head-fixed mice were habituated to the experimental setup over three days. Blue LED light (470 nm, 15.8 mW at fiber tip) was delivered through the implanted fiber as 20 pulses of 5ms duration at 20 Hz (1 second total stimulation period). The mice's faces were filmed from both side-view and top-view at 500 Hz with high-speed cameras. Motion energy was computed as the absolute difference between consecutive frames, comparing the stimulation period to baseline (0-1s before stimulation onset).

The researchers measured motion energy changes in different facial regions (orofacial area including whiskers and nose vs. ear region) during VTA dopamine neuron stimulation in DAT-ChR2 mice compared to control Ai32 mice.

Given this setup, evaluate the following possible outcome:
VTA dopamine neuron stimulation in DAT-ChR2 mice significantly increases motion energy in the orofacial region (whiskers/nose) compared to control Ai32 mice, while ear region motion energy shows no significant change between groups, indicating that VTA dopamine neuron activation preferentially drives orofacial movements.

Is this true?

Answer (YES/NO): YES